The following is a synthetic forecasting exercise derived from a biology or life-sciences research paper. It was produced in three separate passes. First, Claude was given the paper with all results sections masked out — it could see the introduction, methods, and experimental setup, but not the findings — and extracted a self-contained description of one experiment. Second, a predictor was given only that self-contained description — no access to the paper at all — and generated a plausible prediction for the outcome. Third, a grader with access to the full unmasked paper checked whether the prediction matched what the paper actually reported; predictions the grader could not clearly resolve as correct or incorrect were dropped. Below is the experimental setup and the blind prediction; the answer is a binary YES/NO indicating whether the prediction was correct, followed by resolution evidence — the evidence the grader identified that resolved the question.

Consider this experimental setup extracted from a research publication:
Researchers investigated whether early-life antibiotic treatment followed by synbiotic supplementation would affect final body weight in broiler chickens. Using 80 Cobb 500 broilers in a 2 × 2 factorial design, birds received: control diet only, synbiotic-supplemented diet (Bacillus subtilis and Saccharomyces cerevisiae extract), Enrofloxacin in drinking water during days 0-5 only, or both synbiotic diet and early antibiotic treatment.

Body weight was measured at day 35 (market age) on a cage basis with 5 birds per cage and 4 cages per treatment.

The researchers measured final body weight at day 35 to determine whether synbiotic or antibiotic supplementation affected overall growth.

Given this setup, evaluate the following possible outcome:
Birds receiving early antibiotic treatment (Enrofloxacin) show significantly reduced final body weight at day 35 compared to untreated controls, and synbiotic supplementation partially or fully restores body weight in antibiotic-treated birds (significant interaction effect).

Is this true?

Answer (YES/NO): NO